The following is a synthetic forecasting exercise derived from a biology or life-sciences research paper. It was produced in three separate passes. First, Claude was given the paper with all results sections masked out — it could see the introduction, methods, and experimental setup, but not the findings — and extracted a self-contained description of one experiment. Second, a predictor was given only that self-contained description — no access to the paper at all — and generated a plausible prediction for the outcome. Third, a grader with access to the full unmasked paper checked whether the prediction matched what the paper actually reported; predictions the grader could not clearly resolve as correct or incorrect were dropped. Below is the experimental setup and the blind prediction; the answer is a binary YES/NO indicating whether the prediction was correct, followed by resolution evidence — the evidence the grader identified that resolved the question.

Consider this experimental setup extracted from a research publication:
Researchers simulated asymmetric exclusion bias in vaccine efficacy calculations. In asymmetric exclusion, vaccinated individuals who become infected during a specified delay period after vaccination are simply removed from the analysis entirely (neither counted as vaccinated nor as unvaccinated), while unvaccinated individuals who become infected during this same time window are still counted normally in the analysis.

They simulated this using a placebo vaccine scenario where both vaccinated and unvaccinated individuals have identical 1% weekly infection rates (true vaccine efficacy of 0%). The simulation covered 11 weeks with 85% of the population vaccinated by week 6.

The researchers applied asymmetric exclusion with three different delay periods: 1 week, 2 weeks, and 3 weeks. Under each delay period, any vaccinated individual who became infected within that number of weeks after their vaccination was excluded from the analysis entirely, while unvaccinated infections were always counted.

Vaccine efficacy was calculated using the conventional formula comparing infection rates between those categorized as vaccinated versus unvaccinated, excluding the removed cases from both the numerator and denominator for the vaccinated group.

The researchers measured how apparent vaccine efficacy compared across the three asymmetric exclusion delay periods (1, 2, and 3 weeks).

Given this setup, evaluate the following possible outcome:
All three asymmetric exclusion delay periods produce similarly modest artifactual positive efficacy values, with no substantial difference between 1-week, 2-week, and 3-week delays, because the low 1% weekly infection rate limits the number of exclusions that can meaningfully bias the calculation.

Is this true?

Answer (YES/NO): NO